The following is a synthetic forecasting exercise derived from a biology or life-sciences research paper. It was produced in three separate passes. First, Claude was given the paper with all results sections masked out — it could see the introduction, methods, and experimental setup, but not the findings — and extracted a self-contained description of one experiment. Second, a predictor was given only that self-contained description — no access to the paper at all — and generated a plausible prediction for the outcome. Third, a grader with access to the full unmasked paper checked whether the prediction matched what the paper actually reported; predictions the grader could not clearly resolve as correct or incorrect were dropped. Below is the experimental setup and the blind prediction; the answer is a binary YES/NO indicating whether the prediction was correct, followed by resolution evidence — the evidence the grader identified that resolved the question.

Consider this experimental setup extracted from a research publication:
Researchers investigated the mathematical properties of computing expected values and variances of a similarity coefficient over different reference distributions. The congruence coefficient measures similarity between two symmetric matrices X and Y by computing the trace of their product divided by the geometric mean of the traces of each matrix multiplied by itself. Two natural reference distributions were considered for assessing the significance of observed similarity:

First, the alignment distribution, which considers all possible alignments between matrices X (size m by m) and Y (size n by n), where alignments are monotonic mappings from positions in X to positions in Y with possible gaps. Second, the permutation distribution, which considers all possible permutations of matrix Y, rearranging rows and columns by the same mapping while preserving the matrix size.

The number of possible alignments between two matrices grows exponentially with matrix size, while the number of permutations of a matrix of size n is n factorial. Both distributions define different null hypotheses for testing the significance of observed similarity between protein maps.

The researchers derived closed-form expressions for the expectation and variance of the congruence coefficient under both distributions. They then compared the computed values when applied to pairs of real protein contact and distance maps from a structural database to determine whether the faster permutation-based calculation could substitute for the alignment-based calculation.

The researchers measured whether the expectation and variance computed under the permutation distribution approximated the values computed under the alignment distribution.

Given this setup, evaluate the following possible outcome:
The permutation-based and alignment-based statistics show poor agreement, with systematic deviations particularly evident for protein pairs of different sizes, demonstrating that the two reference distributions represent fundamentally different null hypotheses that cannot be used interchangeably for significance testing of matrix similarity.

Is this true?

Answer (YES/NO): NO